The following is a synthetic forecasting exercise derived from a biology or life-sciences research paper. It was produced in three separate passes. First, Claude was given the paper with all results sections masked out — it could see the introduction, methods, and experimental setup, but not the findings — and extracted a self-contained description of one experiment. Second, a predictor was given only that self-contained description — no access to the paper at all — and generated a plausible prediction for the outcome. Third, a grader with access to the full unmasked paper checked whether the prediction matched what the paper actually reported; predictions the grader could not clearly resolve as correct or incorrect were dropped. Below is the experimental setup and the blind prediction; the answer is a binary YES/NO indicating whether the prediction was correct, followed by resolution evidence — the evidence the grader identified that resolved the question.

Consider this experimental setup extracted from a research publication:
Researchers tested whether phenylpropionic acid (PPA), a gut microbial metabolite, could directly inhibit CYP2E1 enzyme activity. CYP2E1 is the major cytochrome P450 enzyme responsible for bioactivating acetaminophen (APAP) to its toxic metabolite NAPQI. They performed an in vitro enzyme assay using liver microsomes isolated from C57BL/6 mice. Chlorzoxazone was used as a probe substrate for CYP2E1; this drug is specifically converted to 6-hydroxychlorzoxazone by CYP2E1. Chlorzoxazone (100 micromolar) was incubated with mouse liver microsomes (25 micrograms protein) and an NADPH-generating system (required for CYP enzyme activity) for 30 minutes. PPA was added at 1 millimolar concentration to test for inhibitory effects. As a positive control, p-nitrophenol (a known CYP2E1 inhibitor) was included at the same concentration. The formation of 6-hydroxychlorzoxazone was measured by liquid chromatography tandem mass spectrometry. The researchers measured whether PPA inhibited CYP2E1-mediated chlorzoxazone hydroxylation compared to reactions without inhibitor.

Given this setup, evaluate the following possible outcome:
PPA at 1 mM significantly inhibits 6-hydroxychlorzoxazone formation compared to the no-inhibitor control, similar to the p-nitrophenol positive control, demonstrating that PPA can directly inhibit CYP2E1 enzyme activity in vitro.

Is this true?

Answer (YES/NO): NO